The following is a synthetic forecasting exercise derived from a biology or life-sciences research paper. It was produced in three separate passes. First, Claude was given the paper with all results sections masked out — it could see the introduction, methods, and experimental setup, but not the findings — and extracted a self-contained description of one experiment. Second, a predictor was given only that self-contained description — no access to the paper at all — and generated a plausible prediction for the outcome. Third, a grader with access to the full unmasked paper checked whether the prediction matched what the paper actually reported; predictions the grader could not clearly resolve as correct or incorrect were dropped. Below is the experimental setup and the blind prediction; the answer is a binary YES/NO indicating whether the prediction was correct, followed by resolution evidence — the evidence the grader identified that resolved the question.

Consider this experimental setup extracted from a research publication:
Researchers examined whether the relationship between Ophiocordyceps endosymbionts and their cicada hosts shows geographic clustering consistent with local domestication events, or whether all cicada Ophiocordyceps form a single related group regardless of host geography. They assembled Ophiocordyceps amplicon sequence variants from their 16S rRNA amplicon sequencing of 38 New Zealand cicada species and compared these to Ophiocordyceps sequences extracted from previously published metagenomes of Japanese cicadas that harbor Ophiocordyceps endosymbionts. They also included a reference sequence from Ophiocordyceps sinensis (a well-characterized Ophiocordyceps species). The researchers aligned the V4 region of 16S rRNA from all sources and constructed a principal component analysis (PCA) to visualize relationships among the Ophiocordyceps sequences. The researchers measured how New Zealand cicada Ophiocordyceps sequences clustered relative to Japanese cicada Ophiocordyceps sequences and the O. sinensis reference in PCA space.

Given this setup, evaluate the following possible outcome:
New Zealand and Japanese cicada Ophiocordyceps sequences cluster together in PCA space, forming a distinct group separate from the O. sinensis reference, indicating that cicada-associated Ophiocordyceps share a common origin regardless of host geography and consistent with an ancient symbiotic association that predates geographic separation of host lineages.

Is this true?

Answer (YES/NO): NO